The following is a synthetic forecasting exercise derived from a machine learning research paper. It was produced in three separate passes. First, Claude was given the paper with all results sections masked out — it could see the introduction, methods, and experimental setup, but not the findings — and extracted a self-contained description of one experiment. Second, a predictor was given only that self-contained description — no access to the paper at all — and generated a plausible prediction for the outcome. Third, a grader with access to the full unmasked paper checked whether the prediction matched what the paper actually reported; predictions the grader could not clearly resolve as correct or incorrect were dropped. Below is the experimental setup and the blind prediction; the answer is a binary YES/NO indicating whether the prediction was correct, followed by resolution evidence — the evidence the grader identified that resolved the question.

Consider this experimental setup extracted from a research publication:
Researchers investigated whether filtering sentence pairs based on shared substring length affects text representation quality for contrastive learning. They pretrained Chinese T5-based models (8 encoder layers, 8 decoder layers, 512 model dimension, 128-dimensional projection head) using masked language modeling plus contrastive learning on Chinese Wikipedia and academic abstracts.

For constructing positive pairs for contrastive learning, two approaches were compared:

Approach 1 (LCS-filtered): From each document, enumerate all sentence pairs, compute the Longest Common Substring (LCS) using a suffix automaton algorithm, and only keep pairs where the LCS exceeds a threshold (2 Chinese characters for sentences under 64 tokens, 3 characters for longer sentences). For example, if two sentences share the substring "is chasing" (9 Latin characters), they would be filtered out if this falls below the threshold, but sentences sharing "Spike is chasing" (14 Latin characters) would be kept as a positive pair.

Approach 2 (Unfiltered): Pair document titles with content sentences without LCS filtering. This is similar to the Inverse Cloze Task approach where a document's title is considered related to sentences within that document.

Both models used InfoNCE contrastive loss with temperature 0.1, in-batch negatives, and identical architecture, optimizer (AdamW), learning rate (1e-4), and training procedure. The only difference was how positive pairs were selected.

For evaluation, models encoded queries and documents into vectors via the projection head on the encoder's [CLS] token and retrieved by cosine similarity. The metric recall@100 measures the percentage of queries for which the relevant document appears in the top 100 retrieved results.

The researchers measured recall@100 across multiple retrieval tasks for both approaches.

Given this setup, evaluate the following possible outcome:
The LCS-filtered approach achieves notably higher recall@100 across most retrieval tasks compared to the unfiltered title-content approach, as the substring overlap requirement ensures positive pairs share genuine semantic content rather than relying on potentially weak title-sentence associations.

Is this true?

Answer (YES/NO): NO